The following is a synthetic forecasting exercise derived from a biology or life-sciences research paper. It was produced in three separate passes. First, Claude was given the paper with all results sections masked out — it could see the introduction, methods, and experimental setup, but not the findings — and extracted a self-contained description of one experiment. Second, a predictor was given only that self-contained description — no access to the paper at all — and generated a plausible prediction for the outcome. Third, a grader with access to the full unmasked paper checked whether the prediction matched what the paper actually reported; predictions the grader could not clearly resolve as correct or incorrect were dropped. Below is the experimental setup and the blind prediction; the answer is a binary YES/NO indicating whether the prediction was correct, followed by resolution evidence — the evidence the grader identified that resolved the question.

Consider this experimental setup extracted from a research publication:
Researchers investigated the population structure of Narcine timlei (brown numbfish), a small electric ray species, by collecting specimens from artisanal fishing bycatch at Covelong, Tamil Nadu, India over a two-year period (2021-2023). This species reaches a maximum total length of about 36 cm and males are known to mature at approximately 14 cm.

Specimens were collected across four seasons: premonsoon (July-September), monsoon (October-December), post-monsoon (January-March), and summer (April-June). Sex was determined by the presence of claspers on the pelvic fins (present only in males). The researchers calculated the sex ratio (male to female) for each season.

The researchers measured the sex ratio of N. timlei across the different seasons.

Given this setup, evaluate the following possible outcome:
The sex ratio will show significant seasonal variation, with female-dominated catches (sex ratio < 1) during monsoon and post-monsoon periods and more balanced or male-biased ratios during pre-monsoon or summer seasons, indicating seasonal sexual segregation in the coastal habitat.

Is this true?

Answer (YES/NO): NO